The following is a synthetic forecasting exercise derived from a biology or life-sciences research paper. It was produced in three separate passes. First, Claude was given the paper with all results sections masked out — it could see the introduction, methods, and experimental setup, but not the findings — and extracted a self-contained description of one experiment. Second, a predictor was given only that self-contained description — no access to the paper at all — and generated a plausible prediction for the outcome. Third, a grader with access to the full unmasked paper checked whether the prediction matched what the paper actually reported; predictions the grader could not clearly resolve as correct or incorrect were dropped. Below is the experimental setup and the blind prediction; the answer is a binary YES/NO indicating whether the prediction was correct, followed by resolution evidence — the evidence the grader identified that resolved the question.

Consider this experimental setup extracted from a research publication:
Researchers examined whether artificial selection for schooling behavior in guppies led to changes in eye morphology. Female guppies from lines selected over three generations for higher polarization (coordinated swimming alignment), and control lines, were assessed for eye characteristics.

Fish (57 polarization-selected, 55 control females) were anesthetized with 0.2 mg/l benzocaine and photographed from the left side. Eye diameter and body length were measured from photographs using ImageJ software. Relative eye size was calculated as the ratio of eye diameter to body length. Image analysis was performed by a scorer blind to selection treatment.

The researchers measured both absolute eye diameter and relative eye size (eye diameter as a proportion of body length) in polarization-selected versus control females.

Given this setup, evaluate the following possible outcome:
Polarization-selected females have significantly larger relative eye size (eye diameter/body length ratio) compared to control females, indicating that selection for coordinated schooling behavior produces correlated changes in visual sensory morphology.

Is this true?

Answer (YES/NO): NO